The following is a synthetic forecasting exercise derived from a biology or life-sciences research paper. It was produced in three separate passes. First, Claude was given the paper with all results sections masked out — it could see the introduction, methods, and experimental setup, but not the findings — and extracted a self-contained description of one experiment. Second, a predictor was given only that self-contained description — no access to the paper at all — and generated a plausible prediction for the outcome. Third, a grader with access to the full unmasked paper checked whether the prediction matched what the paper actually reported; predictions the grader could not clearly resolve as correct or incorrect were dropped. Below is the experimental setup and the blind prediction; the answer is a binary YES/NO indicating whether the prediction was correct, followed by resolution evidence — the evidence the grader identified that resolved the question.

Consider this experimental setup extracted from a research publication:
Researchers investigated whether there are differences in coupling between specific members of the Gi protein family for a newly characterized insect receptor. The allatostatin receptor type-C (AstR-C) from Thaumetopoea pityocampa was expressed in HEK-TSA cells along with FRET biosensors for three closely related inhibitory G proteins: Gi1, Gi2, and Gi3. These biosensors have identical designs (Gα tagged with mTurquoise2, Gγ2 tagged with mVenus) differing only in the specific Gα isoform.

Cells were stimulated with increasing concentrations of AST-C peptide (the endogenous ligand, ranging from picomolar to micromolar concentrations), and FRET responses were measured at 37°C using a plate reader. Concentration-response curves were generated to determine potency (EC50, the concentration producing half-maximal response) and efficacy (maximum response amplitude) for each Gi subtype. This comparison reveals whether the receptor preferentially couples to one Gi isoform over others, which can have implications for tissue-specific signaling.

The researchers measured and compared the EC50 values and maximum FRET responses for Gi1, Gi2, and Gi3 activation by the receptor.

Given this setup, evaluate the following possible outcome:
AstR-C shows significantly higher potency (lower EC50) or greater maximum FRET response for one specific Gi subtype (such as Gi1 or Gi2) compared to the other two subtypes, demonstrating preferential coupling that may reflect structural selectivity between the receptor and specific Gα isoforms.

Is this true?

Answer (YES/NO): YES